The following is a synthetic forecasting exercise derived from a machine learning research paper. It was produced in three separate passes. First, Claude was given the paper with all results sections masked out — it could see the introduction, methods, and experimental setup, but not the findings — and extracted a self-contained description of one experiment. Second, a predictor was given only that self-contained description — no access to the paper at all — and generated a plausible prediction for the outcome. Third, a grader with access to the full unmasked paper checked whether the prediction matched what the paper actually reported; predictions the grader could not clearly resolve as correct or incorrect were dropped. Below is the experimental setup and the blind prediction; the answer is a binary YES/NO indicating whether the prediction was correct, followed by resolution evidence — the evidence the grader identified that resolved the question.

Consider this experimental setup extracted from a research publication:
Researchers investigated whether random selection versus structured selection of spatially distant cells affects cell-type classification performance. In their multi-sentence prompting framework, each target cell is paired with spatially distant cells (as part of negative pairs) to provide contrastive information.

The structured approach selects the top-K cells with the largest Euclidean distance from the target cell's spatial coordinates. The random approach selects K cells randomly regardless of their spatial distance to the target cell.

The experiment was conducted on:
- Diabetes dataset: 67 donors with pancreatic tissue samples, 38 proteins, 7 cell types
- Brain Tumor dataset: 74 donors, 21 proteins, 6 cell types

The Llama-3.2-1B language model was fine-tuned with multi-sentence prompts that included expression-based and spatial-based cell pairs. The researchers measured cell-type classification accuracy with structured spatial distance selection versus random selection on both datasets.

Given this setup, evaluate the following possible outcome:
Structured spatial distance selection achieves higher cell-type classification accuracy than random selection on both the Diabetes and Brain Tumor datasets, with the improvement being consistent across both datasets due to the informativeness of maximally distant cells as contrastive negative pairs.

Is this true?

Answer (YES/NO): YES